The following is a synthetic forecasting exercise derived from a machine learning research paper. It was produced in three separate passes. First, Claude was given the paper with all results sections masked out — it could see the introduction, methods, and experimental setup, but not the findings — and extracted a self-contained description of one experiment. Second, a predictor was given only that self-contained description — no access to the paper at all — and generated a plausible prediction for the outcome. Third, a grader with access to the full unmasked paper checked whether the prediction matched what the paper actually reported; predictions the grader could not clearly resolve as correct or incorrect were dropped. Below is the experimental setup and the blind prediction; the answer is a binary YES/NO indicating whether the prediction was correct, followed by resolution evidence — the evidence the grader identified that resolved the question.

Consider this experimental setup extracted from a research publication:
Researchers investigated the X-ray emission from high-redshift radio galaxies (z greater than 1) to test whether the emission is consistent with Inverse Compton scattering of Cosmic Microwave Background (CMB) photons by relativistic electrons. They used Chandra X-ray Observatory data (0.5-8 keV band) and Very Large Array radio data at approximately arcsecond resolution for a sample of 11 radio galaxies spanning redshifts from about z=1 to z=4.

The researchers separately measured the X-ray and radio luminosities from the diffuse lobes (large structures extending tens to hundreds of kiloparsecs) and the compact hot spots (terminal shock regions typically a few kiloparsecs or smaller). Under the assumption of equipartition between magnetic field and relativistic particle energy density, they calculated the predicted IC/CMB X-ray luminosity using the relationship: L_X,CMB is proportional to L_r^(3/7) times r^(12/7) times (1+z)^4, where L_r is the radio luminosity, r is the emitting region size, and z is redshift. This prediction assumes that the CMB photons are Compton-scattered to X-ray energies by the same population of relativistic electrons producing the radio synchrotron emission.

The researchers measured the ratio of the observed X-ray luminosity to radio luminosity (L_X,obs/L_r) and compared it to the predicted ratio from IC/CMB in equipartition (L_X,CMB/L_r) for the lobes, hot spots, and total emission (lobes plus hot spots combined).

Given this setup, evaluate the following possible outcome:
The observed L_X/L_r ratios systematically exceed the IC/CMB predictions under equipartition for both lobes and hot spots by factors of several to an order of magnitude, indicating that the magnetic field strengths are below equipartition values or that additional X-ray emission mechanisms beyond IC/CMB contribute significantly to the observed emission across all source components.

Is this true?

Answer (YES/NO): NO